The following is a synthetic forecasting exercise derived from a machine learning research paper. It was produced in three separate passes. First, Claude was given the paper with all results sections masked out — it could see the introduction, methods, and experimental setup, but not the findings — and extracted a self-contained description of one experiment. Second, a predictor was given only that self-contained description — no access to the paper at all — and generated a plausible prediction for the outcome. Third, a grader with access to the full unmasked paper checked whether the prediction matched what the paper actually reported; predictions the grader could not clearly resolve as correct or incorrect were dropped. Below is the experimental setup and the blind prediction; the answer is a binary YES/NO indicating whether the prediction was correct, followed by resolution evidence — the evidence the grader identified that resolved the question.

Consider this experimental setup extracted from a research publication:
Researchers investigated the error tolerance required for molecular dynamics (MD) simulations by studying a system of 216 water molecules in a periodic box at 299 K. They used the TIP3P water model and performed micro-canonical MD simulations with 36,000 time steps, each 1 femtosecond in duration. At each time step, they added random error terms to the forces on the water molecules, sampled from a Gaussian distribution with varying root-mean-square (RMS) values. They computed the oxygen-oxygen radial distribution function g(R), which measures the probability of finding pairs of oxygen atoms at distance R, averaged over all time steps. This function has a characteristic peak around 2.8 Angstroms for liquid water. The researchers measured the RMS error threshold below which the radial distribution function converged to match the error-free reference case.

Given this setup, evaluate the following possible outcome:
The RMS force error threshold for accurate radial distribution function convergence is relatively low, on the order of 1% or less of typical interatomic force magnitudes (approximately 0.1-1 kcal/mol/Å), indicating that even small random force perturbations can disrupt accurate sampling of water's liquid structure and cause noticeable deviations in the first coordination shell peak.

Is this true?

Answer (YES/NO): NO